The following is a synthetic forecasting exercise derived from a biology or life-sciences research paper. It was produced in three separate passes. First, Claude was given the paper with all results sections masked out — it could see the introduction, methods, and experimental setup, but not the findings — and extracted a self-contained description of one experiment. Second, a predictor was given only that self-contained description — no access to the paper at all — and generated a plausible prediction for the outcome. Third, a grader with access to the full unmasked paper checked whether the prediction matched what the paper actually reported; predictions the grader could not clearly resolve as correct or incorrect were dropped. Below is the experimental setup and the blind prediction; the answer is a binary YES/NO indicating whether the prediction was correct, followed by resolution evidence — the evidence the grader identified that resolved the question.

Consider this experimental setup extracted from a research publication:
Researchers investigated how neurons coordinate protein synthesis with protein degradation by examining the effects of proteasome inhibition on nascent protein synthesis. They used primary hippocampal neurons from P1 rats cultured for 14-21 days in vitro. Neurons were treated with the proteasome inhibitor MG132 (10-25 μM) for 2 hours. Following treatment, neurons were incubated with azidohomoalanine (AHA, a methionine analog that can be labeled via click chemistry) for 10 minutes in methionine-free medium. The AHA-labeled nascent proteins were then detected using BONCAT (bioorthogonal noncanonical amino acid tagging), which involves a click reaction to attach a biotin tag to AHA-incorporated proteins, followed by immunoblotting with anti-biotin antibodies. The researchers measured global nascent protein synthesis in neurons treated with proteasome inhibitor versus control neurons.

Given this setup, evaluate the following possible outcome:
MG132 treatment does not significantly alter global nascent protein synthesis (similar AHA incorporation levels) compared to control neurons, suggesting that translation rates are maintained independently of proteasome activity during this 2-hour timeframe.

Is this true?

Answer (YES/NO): NO